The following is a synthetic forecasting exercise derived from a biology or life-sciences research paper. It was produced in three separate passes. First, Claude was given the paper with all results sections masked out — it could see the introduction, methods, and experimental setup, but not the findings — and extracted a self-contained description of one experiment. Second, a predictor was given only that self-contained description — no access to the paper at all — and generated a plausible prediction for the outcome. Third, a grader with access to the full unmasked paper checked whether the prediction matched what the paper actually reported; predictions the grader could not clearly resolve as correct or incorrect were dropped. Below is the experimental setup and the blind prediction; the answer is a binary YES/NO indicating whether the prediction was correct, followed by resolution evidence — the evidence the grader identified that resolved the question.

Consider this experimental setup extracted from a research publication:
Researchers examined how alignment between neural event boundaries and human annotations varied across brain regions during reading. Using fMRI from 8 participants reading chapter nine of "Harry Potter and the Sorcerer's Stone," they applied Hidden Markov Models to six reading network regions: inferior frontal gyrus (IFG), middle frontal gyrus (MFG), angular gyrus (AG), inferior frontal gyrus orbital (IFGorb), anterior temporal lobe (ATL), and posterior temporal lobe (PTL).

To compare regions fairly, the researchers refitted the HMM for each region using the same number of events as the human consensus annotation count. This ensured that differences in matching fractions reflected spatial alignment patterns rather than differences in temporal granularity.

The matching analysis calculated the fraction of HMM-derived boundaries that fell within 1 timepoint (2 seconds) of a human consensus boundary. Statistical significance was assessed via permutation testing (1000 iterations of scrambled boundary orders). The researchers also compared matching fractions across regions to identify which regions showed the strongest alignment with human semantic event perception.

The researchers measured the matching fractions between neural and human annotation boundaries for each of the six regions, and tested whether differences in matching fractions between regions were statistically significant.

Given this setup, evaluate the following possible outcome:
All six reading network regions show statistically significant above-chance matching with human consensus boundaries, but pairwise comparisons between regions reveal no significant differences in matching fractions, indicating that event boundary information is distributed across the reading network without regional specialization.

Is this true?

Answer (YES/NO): NO